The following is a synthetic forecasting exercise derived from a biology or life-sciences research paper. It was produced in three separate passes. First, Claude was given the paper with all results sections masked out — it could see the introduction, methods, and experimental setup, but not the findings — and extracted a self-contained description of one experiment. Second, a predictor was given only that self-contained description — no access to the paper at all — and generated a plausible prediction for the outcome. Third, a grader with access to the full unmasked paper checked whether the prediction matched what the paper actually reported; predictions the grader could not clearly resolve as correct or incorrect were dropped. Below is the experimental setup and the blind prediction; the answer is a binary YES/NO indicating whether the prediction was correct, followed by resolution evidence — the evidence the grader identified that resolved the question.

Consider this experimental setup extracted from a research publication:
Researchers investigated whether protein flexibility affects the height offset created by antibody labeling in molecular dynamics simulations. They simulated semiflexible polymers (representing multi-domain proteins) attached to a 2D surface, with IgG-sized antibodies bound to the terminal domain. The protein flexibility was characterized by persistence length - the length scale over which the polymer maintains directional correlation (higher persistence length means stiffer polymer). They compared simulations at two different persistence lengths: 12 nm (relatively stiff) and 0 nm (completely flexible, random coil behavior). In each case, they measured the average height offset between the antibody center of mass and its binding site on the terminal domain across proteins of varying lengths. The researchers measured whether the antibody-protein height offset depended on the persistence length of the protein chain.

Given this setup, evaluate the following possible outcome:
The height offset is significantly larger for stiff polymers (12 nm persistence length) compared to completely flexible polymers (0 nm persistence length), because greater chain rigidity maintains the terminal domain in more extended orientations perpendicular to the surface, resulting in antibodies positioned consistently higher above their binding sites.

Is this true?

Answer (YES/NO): NO